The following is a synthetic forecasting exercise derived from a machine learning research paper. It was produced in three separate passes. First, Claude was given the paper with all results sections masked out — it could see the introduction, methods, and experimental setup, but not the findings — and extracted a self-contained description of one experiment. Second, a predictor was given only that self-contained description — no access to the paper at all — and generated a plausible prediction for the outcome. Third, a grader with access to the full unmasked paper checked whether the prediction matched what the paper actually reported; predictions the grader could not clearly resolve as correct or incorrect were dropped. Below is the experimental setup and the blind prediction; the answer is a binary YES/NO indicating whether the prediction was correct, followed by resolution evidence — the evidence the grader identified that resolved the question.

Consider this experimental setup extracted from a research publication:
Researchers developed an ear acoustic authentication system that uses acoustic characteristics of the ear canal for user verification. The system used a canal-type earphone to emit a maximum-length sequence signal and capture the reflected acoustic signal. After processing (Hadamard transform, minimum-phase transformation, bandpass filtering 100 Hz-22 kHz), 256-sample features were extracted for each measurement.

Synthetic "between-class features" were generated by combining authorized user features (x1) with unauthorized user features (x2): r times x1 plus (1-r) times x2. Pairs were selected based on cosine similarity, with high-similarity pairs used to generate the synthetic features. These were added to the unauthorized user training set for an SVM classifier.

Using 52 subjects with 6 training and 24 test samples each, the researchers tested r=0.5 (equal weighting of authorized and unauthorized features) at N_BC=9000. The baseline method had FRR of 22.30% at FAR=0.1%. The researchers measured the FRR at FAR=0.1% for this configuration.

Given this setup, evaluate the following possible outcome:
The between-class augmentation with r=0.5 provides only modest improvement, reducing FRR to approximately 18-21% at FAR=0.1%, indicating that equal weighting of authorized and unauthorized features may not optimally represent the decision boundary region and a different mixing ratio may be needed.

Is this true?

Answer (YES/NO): NO